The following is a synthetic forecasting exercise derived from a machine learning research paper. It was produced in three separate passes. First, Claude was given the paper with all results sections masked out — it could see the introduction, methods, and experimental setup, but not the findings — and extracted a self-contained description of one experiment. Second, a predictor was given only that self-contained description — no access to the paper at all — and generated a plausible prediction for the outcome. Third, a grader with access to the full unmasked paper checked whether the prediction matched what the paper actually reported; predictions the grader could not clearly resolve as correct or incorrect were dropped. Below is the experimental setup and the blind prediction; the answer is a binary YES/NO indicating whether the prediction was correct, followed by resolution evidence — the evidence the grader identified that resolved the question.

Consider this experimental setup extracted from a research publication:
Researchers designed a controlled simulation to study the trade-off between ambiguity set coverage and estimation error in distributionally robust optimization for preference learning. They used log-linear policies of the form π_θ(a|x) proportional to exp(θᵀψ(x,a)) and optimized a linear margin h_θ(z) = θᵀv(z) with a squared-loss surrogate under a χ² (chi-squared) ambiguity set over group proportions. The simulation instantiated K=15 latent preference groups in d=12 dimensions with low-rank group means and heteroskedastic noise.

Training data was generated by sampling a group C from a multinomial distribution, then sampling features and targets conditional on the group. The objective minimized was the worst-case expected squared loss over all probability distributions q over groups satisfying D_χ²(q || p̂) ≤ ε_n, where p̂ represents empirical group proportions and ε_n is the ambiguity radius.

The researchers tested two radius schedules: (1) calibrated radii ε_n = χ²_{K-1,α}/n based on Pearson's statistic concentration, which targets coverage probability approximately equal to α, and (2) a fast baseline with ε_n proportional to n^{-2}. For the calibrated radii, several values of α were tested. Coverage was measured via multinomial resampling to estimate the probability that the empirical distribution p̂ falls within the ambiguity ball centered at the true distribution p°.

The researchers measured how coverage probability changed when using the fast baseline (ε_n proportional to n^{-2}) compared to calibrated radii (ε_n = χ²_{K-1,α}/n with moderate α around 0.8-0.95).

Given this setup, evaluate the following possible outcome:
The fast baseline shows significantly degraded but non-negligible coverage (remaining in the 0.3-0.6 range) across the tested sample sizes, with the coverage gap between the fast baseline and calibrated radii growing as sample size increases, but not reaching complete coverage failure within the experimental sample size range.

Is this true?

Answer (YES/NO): NO